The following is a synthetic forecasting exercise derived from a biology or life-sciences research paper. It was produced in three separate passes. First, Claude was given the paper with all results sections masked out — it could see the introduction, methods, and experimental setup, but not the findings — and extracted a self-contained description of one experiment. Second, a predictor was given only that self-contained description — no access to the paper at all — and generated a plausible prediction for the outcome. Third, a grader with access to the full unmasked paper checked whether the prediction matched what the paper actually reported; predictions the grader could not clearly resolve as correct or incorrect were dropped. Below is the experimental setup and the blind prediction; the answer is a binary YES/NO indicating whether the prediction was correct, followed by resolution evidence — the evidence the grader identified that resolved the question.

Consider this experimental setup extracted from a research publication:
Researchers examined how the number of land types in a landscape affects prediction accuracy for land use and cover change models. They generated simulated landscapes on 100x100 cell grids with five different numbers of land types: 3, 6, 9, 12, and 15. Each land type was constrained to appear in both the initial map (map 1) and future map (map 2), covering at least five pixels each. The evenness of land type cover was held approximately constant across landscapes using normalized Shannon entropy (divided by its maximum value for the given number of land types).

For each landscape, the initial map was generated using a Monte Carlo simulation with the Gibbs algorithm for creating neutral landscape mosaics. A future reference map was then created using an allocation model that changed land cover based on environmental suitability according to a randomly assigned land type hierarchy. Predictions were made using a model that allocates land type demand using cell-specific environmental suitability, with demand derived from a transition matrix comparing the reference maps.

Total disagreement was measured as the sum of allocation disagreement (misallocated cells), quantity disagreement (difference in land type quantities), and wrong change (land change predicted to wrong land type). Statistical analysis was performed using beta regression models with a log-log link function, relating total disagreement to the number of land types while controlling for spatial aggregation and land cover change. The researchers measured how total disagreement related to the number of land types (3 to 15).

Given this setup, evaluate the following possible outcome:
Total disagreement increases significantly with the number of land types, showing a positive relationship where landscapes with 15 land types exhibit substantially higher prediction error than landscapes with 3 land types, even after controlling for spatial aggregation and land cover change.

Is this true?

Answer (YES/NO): YES